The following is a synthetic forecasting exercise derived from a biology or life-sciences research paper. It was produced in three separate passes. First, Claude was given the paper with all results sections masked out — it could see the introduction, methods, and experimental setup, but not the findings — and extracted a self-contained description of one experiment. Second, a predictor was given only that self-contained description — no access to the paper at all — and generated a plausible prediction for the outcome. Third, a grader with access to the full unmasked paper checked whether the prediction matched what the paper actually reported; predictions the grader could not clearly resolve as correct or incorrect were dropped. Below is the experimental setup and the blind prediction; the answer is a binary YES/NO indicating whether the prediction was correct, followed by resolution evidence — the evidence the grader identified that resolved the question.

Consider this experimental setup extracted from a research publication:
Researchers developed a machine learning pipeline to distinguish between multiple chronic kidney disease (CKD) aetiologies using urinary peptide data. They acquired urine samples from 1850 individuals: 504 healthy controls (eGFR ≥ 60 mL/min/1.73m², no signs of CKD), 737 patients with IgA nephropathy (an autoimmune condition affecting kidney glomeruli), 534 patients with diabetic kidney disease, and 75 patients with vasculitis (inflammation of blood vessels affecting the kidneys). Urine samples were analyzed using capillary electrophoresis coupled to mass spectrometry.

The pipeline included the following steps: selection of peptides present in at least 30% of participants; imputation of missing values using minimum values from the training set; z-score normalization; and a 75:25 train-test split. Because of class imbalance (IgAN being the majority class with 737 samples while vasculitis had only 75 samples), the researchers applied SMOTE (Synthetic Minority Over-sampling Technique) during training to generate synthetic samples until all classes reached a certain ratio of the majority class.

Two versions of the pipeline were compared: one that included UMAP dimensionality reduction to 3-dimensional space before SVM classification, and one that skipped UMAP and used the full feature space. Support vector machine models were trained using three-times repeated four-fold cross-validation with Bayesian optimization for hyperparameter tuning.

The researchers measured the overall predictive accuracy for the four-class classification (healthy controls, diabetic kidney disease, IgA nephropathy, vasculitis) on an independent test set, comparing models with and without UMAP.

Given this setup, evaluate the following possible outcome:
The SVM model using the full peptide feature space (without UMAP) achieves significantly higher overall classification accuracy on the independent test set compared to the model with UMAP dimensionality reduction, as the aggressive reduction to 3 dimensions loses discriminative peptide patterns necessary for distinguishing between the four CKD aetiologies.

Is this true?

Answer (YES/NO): YES